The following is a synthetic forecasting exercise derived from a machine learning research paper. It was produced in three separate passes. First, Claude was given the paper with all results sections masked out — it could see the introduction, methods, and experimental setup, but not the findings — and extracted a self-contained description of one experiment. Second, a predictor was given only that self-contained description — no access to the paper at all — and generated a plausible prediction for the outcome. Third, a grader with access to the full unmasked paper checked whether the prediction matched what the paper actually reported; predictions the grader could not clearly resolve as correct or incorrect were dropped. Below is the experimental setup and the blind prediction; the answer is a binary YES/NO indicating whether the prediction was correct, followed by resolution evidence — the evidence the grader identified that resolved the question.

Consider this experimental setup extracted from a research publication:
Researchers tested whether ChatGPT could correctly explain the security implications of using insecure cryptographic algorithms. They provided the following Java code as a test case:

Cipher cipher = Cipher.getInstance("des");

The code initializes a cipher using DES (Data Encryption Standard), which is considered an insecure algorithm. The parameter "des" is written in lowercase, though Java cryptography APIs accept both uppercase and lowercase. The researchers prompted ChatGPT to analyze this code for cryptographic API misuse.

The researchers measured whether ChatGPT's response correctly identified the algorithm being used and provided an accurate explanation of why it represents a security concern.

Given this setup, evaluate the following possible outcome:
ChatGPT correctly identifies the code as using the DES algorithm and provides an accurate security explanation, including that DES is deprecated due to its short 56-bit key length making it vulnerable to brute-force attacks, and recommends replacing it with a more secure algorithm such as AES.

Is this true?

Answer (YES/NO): YES